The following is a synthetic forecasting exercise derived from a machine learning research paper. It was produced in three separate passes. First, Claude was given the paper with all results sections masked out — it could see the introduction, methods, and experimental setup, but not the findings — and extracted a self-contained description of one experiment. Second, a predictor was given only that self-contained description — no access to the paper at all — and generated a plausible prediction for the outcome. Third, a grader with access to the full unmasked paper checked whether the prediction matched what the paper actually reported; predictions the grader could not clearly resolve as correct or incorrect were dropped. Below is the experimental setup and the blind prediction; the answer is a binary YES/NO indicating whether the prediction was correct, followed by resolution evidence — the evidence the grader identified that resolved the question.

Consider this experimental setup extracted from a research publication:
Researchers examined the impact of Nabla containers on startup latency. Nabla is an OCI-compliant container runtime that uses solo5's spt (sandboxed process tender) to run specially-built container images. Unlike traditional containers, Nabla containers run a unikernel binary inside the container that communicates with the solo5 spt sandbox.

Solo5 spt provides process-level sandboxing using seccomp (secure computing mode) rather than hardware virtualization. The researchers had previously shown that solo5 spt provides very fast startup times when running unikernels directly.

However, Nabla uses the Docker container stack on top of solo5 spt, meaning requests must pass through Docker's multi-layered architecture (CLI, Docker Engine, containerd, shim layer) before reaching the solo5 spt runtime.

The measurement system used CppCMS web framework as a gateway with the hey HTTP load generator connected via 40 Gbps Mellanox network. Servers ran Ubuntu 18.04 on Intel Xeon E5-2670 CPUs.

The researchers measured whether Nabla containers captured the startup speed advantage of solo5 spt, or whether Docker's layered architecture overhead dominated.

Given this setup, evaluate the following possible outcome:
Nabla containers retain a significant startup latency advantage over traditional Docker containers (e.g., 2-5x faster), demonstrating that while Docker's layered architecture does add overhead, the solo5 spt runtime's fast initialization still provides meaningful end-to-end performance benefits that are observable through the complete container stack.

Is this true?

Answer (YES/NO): NO